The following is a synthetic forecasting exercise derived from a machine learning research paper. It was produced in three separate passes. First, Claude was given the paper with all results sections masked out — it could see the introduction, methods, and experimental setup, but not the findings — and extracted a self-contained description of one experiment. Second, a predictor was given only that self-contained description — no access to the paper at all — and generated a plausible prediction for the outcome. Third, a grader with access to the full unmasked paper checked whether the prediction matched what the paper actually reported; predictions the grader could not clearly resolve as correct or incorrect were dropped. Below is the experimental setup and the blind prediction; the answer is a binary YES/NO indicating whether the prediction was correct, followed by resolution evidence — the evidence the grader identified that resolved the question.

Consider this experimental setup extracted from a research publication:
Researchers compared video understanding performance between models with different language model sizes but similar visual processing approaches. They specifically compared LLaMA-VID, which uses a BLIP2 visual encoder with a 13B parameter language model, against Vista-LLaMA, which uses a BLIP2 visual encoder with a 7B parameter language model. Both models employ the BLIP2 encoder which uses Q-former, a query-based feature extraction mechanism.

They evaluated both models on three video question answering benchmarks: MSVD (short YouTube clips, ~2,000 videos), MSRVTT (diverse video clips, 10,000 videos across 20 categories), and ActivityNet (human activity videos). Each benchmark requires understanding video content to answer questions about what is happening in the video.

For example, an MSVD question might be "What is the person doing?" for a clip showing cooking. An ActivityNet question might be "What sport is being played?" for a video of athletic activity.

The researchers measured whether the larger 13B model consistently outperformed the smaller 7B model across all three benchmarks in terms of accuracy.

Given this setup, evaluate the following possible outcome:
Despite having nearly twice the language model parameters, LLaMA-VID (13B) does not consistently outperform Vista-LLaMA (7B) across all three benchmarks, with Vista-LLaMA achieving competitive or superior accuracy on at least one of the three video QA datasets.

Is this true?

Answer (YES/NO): YES